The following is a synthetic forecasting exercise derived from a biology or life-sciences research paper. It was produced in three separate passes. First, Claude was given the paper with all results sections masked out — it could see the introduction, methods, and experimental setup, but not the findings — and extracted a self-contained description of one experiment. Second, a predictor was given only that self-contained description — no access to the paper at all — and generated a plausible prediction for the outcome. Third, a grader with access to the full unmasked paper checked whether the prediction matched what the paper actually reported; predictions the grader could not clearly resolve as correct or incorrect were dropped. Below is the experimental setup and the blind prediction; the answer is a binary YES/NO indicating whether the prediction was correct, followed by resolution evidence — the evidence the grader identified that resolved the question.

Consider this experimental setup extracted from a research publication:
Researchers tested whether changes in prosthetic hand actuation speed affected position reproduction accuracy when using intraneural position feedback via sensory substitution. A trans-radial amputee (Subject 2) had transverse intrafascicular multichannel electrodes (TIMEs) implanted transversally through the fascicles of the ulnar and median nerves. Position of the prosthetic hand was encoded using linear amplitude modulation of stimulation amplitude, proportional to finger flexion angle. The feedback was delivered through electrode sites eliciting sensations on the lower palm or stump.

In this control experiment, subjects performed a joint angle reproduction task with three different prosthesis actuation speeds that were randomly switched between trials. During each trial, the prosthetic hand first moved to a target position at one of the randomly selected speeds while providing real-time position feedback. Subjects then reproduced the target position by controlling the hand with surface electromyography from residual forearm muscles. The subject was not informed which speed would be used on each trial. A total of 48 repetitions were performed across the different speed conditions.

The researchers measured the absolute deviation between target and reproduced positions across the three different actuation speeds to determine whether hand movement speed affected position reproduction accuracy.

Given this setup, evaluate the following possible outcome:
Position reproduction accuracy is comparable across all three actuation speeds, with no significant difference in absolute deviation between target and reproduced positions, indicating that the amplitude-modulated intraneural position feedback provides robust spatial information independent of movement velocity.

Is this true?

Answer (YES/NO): YES